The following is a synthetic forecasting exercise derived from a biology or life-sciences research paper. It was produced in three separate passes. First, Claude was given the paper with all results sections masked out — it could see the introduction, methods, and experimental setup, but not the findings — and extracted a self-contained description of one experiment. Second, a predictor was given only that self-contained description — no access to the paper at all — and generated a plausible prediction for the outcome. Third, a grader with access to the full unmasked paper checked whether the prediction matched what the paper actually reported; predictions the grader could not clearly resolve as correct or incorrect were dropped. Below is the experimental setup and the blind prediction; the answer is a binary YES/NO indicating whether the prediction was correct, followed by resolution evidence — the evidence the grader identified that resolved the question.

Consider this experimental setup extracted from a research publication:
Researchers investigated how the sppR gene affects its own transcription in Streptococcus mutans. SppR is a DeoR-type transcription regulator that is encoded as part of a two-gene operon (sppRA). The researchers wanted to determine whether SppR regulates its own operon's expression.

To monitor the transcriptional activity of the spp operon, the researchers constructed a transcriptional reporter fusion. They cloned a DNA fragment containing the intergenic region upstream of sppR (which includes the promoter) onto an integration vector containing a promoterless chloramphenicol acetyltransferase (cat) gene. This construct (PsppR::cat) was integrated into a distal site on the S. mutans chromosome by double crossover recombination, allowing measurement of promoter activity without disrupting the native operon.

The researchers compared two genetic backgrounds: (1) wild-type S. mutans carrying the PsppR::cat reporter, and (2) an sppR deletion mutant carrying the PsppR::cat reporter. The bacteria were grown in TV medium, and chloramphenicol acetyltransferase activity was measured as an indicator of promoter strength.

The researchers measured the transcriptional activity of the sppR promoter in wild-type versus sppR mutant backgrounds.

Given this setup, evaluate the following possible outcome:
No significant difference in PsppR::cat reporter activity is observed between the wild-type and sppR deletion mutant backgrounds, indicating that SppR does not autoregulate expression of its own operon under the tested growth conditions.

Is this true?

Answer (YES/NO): NO